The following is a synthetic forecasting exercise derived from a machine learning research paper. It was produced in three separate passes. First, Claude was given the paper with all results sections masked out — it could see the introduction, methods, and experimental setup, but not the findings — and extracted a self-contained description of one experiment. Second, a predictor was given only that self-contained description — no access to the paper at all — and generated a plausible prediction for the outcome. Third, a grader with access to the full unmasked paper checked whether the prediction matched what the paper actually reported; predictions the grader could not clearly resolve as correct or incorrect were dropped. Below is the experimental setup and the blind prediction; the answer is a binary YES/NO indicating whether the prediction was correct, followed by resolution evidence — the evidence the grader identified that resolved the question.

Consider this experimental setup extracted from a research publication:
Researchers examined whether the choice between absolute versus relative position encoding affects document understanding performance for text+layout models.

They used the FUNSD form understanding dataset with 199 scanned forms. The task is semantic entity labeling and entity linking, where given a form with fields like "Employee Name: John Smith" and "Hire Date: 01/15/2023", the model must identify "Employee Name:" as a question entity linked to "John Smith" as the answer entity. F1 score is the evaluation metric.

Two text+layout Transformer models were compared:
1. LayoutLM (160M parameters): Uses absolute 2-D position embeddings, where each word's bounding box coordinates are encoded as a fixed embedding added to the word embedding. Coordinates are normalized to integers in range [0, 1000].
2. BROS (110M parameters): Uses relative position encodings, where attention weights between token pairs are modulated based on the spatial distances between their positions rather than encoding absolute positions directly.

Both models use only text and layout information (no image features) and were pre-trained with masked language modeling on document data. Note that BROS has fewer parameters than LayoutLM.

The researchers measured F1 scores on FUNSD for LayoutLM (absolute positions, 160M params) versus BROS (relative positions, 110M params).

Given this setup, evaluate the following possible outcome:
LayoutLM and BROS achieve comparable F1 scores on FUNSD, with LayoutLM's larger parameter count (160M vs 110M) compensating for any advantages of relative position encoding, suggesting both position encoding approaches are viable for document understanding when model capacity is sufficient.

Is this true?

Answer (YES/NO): NO